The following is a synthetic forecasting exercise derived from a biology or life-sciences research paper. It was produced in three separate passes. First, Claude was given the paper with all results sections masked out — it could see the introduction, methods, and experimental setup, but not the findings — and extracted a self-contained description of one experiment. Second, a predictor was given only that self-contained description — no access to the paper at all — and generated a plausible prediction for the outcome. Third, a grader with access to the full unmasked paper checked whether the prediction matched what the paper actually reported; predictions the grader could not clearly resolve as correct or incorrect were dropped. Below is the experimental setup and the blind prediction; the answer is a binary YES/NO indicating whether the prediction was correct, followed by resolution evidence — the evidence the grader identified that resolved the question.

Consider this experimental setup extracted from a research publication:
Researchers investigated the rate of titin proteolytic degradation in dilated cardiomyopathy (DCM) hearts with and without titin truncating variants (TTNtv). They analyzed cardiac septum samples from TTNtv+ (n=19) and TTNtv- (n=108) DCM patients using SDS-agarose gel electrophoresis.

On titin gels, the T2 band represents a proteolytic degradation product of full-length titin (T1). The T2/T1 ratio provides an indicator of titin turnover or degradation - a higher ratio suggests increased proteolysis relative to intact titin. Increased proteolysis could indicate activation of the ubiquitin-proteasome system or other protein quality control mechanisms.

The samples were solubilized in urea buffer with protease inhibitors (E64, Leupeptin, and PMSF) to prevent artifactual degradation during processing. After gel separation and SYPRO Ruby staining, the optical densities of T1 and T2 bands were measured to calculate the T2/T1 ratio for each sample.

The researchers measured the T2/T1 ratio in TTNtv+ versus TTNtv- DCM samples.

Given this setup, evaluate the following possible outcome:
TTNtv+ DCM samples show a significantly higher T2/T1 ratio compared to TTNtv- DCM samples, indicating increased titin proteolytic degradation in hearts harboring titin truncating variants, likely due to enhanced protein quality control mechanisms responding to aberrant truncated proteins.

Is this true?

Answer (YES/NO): YES